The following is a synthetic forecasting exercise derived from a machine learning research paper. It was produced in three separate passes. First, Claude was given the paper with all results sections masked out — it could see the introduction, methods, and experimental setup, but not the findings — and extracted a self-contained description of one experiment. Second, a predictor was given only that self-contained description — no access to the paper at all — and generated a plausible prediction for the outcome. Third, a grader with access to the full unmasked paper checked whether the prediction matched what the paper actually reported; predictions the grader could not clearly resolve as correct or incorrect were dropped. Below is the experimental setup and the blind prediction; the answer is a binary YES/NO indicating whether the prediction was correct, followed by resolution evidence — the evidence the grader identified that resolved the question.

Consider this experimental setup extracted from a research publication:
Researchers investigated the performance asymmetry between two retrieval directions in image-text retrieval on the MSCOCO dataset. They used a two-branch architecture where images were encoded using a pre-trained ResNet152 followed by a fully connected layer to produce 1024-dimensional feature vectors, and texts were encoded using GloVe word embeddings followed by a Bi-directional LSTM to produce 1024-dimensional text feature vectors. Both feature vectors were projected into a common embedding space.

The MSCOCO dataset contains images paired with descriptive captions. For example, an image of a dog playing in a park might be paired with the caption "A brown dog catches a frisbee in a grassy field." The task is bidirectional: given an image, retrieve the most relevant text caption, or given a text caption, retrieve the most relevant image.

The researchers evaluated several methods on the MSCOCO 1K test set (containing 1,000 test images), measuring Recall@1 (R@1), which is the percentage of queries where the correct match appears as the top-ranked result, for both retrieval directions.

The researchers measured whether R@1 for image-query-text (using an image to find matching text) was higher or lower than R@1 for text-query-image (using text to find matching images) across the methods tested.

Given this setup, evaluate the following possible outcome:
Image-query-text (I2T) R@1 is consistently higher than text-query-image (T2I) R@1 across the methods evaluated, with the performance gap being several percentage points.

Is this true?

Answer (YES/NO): YES